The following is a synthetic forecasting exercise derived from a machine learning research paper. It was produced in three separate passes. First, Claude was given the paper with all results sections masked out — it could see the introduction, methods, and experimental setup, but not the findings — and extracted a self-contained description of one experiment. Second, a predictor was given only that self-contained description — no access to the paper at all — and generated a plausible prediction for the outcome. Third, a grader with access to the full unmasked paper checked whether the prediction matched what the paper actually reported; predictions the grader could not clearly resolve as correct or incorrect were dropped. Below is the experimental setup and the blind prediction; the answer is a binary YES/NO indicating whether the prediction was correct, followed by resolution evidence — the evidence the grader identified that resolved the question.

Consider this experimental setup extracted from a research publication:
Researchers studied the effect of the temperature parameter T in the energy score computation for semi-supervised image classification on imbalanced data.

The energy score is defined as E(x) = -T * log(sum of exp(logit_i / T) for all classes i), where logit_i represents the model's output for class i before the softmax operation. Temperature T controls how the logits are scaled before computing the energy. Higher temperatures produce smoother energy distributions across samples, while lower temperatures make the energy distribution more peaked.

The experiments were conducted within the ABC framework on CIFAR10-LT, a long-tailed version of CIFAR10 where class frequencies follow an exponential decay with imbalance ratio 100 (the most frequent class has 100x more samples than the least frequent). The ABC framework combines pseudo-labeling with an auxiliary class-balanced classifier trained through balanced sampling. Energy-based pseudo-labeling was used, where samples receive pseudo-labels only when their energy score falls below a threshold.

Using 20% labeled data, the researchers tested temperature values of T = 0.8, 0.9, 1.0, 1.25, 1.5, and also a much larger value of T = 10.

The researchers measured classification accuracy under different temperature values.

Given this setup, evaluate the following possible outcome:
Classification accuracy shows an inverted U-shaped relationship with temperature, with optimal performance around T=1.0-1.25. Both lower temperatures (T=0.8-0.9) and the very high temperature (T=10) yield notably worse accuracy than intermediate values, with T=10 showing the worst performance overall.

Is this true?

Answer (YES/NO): NO